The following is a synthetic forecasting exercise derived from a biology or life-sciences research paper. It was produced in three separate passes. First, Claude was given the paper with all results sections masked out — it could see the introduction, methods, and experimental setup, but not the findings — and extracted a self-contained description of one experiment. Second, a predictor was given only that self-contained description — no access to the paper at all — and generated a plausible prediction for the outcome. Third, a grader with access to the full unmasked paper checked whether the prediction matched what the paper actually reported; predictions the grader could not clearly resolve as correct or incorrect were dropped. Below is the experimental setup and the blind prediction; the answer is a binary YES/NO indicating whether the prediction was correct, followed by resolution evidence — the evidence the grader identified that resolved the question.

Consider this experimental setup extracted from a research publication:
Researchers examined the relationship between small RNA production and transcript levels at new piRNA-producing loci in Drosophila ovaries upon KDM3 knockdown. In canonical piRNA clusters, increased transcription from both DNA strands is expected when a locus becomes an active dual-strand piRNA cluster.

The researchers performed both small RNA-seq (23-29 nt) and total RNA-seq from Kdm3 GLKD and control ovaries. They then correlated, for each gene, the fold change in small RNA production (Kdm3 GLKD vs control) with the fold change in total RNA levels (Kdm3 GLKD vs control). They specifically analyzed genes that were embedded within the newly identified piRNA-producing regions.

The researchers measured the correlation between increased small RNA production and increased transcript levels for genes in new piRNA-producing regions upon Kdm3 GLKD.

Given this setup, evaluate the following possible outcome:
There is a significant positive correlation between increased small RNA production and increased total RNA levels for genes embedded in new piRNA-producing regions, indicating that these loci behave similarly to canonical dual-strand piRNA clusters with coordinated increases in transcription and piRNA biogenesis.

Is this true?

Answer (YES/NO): YES